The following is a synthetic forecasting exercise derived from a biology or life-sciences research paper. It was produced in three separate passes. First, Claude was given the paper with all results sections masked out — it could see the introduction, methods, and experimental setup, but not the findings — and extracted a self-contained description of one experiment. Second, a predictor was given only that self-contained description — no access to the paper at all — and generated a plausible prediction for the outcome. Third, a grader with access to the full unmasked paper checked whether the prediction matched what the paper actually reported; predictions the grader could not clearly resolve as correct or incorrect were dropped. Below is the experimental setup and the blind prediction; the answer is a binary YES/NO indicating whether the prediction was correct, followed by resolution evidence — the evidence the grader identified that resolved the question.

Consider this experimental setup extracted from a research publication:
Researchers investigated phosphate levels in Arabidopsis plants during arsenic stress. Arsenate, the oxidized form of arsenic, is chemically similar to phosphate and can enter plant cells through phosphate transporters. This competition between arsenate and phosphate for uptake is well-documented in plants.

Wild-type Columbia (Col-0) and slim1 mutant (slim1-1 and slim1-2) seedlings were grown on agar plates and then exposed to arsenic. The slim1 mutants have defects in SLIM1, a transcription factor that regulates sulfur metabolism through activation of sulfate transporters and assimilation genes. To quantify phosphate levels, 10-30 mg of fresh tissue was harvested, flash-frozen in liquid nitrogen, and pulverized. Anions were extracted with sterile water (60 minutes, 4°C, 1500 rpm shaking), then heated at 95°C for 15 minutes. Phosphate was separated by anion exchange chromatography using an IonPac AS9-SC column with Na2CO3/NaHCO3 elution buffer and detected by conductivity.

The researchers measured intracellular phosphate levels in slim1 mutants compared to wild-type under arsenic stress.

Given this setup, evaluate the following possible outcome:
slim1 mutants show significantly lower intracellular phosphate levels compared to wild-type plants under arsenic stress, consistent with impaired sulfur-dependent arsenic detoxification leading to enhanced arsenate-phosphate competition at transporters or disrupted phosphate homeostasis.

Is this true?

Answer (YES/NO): NO